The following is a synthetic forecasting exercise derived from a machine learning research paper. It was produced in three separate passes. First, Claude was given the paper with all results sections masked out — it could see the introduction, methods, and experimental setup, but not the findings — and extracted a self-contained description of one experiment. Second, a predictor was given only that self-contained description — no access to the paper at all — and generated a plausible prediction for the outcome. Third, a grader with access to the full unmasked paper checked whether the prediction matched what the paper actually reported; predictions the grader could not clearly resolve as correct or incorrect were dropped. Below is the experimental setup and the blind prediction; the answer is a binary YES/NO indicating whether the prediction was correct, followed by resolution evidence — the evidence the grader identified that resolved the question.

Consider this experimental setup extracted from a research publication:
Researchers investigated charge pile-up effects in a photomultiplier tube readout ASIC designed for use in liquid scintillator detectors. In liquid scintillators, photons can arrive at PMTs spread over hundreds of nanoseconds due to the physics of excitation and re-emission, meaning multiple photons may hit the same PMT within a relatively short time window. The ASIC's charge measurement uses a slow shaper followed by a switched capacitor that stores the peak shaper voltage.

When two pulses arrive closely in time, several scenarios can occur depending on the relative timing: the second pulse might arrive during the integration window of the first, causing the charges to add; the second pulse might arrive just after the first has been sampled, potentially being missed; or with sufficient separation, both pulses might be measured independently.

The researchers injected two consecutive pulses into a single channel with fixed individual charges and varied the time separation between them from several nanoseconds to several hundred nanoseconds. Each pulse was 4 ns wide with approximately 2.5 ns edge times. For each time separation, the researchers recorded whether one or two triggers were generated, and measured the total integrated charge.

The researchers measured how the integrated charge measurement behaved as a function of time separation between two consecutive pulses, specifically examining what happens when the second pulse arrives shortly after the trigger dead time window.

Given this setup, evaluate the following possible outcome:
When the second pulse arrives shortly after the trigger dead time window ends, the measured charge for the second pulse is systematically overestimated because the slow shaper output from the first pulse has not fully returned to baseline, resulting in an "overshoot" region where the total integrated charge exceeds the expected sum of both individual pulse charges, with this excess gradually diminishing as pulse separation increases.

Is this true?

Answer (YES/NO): NO